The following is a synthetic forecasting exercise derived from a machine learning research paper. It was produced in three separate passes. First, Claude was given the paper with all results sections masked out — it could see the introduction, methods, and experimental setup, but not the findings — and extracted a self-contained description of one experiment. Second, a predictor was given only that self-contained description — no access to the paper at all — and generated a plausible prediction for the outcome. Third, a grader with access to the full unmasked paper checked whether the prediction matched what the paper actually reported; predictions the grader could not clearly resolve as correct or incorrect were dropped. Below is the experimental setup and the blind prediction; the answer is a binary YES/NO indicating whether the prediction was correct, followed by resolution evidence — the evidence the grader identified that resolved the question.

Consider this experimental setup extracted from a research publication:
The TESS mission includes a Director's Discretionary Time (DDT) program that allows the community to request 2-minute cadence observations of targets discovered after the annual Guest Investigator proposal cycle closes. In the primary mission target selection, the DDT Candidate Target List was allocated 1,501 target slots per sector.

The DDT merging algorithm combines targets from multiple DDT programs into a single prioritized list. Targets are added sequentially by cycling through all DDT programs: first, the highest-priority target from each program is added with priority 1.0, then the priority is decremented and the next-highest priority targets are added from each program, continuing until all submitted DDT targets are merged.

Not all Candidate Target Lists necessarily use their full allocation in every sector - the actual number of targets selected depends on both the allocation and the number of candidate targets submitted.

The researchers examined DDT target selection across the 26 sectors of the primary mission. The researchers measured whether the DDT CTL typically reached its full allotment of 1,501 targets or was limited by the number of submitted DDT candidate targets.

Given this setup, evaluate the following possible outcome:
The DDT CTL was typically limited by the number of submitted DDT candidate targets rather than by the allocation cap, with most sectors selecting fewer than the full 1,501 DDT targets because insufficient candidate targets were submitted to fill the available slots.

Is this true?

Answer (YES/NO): YES